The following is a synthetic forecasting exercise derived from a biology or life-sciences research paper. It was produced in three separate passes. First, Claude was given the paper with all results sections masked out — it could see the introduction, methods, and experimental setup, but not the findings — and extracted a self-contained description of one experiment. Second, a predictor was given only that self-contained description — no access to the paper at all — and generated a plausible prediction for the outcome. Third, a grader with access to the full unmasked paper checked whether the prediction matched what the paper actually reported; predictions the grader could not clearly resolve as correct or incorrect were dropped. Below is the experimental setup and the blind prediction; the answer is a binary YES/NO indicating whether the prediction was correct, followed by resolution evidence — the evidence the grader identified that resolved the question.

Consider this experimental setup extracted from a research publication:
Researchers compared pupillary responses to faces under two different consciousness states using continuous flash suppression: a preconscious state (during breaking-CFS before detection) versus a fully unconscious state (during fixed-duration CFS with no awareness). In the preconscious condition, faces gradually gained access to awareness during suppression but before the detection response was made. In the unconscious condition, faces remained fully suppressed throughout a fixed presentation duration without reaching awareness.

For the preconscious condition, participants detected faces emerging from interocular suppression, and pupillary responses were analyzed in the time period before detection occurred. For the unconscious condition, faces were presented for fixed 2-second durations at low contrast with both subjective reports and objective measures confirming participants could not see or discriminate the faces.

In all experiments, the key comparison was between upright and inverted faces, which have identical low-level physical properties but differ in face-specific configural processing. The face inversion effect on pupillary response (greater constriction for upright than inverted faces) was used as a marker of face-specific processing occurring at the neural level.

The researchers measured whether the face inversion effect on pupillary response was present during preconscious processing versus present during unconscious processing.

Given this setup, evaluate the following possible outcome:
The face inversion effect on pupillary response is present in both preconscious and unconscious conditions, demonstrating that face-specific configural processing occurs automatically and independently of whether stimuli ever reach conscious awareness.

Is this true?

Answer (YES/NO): NO